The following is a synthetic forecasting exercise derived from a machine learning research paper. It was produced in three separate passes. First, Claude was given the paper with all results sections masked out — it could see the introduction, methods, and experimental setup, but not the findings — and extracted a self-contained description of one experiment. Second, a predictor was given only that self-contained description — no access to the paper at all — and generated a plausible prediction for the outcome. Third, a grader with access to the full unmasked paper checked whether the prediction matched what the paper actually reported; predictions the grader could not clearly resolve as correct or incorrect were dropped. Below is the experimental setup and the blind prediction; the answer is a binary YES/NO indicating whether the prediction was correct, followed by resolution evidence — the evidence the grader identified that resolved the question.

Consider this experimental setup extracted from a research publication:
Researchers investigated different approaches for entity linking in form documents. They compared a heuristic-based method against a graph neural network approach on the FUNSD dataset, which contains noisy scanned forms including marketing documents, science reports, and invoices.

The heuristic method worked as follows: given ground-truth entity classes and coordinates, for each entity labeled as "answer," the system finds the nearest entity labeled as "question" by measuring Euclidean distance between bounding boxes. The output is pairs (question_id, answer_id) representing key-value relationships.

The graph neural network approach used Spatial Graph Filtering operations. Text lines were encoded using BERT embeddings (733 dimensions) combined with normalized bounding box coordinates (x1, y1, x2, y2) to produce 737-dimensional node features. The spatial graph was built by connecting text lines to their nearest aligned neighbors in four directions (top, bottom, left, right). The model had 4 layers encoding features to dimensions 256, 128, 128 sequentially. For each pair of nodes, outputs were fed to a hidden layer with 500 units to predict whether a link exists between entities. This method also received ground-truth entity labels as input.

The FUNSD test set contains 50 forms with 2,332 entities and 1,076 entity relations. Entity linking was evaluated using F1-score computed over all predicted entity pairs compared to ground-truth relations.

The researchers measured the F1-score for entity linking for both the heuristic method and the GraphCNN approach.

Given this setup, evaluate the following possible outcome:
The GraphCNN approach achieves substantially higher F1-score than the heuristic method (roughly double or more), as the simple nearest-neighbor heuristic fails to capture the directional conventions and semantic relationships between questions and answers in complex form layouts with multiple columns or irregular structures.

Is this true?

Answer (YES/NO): NO